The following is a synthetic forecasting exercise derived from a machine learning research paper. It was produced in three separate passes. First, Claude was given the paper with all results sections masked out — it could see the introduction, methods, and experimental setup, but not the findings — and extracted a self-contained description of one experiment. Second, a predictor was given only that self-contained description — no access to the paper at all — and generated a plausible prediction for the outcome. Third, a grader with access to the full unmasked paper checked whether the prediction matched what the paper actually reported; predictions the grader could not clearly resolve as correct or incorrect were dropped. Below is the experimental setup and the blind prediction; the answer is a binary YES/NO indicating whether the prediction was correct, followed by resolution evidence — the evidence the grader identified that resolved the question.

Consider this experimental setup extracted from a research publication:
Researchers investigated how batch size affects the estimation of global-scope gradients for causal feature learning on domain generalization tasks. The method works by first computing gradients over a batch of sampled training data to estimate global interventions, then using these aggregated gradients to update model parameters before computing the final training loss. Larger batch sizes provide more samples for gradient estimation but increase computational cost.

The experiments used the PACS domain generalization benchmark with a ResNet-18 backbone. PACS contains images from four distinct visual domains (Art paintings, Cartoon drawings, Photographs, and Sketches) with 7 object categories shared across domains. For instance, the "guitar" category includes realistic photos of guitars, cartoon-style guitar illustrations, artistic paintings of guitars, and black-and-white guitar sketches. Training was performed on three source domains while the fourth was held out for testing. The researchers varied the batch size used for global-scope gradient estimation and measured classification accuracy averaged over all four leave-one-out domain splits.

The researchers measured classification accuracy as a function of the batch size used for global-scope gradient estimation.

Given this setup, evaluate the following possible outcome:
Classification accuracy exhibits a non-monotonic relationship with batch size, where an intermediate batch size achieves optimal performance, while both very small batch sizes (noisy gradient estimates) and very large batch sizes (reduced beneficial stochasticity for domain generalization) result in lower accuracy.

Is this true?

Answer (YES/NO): NO